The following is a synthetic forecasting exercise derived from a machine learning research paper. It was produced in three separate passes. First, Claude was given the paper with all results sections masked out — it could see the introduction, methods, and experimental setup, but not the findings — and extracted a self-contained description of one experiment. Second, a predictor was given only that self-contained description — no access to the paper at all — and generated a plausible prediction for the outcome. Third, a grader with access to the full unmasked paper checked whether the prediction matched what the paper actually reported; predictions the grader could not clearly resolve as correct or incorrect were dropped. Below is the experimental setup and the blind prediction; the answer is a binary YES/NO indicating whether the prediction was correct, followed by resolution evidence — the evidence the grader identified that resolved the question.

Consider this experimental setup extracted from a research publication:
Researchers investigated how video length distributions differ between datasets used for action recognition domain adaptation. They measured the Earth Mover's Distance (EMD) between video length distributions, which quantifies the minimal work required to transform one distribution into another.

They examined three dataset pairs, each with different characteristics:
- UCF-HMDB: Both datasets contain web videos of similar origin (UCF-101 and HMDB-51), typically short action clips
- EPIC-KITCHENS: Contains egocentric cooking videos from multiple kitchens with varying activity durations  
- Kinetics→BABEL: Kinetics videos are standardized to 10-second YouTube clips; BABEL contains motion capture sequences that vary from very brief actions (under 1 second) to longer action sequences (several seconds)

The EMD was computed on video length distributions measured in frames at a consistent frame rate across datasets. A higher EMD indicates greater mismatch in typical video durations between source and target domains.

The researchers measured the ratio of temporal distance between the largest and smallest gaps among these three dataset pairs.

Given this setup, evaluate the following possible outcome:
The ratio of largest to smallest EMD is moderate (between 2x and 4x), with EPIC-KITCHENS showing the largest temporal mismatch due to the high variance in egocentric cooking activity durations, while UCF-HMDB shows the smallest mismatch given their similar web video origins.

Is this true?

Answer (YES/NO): NO